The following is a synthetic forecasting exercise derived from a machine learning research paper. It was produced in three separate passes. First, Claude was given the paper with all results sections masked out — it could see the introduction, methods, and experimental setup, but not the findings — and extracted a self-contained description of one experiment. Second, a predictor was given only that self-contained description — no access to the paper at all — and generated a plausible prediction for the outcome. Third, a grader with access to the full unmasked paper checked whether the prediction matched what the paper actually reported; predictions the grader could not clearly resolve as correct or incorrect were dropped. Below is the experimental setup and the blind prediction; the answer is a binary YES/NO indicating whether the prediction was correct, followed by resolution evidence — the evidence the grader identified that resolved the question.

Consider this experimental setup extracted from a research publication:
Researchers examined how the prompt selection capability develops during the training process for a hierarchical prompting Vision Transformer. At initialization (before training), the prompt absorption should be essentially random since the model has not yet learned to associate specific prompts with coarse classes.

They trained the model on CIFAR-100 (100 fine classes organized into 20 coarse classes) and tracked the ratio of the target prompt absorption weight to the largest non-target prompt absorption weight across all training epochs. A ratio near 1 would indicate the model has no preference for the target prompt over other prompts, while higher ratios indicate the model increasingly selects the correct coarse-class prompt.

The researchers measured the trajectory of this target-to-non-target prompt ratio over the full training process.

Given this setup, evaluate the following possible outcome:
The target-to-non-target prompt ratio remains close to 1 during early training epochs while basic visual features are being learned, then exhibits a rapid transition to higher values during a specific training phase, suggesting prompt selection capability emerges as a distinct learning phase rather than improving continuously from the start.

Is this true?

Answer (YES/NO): NO